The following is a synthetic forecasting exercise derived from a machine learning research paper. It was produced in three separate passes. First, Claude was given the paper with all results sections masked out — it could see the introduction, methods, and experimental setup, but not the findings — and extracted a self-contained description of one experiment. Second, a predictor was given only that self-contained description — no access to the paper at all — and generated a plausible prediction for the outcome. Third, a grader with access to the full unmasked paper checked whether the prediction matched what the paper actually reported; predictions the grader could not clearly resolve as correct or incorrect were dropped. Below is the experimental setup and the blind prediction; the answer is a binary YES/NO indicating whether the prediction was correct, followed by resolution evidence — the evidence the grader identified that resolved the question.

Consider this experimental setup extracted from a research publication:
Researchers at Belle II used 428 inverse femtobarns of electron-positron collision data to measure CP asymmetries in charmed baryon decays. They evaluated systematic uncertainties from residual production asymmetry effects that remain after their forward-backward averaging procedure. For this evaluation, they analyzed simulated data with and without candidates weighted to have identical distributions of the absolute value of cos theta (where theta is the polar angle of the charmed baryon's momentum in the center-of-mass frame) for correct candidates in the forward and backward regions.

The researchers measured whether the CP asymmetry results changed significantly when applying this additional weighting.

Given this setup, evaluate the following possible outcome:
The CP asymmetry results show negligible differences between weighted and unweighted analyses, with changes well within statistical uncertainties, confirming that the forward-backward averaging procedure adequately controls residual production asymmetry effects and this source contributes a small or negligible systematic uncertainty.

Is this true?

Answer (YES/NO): YES